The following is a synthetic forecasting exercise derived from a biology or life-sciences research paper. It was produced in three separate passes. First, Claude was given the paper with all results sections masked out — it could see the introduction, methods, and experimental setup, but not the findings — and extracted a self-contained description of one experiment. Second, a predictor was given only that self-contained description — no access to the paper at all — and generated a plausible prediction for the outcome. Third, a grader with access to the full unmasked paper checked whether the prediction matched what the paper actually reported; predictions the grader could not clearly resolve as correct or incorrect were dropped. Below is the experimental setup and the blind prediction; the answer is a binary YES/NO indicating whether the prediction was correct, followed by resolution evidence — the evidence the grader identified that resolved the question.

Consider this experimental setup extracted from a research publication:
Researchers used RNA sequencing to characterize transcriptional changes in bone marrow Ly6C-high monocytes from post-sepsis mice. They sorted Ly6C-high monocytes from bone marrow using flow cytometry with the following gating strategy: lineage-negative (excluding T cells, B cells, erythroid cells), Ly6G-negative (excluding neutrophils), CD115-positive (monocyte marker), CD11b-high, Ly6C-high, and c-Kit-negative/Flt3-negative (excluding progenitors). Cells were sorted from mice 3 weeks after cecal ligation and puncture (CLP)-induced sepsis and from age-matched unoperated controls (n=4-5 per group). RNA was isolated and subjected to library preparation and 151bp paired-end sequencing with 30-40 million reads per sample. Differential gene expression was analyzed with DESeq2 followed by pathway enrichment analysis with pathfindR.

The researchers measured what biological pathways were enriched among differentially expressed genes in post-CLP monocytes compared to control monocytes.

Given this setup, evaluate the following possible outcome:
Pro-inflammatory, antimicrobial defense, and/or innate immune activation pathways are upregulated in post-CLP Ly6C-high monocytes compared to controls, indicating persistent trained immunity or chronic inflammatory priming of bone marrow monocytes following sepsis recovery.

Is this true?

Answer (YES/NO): YES